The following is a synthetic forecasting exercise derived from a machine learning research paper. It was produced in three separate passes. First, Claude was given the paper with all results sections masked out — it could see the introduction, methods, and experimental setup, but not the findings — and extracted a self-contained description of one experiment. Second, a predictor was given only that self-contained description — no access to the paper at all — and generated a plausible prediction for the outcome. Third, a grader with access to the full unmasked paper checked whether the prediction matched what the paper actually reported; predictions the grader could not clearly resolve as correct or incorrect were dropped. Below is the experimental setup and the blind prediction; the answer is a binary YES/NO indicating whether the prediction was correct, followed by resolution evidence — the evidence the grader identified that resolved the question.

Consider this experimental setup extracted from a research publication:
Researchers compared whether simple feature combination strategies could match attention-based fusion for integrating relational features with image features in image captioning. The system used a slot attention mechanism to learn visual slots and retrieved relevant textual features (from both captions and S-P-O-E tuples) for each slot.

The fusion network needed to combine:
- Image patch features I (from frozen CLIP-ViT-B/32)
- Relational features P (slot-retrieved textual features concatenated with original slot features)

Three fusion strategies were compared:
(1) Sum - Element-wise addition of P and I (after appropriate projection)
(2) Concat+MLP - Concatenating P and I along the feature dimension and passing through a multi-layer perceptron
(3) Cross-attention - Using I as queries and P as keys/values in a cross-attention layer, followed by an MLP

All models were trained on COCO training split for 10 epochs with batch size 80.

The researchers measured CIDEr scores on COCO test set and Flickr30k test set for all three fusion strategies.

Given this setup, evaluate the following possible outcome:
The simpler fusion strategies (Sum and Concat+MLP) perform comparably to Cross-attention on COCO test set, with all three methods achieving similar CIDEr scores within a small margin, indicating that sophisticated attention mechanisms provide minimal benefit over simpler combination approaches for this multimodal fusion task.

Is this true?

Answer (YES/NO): NO